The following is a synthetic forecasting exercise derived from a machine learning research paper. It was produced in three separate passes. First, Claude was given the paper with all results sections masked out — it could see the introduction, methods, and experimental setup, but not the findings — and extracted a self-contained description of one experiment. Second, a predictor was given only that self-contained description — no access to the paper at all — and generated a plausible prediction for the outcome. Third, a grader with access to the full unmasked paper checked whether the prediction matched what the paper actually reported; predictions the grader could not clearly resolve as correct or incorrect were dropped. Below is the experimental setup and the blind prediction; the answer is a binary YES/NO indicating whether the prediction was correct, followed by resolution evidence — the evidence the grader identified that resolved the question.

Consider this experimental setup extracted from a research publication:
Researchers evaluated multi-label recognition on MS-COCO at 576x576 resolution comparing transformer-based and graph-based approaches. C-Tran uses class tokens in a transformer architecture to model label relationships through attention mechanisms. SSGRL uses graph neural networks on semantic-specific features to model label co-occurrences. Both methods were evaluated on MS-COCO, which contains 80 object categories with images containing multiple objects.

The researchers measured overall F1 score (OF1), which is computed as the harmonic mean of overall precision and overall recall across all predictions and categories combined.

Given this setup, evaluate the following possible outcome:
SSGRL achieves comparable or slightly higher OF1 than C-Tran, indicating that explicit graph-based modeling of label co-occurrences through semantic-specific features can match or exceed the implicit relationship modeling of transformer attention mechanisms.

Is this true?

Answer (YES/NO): NO